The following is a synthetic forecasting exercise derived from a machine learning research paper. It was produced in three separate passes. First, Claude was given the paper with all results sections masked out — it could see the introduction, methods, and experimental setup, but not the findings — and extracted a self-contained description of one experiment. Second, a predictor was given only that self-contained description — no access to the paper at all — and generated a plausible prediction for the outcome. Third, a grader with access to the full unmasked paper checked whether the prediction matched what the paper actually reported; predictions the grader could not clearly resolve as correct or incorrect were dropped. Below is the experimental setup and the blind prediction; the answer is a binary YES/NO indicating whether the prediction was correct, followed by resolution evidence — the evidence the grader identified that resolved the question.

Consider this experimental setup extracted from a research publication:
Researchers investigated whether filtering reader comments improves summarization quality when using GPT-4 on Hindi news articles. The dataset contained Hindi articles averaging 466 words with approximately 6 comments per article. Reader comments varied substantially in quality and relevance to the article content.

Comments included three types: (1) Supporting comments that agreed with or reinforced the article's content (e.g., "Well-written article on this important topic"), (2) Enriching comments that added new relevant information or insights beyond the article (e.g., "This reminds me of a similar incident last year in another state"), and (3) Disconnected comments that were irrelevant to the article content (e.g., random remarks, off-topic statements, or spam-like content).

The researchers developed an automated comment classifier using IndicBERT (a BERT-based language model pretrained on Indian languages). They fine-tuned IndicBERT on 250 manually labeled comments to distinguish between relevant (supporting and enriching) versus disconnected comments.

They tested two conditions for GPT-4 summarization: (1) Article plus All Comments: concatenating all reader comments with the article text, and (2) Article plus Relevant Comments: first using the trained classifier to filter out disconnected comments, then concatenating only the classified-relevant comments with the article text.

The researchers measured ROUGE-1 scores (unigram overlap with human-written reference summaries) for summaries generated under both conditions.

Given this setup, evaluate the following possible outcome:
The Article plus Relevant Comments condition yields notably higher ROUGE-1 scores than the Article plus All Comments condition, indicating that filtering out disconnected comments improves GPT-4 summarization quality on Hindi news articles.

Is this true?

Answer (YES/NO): NO